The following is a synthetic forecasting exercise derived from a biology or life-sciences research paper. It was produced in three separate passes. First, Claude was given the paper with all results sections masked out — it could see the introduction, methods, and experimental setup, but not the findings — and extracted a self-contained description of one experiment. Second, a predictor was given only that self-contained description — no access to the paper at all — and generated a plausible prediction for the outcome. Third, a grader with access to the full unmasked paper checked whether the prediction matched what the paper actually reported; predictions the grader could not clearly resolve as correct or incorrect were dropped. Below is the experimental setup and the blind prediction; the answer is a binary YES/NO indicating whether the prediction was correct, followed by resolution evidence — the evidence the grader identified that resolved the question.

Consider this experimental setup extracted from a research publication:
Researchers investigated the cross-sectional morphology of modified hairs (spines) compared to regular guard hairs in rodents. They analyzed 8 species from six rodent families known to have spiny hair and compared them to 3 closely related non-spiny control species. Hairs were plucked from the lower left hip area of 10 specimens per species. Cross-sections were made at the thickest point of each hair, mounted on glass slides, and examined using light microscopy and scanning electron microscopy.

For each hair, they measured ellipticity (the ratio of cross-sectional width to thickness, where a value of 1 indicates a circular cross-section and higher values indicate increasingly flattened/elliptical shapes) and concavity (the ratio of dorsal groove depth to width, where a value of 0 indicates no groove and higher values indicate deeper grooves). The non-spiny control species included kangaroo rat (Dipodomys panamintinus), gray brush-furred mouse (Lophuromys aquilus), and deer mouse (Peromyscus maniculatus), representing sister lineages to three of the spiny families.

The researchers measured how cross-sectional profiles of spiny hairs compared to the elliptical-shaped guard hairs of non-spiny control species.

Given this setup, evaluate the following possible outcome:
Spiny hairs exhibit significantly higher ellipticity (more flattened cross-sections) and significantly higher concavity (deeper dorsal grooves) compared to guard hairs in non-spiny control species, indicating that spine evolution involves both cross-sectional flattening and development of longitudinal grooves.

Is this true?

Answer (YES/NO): NO